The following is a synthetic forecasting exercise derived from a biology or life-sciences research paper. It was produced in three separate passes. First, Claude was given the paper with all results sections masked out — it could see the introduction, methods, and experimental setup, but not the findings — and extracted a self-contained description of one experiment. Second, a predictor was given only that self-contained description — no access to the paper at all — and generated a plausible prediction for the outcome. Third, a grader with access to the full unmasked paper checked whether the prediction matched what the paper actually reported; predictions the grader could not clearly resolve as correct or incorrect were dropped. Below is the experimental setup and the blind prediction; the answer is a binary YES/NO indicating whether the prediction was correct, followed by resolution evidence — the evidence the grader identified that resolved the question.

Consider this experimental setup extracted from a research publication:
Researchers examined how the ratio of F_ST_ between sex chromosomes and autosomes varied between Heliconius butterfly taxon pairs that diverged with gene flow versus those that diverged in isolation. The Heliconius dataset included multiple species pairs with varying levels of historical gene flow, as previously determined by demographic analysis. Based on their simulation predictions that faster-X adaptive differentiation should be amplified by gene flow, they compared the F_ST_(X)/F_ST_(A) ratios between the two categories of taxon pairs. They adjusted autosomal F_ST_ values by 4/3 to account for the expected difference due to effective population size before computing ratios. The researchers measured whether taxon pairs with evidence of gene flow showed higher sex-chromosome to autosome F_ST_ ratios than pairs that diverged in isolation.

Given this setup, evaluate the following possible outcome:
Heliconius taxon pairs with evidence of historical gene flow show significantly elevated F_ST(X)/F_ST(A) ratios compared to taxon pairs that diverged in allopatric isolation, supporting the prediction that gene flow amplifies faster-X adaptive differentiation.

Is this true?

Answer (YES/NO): YES